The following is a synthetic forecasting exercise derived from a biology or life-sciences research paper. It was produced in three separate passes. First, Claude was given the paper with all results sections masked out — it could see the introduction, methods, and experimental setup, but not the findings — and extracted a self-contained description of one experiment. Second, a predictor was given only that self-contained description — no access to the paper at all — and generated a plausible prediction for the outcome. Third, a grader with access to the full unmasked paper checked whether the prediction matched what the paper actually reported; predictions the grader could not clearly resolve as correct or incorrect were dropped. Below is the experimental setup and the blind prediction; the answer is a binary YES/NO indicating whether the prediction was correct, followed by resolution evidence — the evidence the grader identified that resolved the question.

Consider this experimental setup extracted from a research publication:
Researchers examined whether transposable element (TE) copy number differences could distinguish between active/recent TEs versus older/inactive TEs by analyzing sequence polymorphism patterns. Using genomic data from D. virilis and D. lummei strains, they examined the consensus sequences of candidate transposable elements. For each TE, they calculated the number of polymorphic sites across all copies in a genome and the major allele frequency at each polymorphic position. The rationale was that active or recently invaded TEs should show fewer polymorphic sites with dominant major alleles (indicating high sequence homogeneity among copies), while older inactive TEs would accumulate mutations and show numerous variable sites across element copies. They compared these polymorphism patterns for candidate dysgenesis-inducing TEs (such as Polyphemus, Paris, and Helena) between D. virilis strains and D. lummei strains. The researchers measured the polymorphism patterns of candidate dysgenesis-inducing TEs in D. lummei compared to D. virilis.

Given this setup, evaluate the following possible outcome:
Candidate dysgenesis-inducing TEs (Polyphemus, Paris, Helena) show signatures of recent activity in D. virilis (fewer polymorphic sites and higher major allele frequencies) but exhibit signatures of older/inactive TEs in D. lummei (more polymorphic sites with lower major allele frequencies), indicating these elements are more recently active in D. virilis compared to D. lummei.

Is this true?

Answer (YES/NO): NO